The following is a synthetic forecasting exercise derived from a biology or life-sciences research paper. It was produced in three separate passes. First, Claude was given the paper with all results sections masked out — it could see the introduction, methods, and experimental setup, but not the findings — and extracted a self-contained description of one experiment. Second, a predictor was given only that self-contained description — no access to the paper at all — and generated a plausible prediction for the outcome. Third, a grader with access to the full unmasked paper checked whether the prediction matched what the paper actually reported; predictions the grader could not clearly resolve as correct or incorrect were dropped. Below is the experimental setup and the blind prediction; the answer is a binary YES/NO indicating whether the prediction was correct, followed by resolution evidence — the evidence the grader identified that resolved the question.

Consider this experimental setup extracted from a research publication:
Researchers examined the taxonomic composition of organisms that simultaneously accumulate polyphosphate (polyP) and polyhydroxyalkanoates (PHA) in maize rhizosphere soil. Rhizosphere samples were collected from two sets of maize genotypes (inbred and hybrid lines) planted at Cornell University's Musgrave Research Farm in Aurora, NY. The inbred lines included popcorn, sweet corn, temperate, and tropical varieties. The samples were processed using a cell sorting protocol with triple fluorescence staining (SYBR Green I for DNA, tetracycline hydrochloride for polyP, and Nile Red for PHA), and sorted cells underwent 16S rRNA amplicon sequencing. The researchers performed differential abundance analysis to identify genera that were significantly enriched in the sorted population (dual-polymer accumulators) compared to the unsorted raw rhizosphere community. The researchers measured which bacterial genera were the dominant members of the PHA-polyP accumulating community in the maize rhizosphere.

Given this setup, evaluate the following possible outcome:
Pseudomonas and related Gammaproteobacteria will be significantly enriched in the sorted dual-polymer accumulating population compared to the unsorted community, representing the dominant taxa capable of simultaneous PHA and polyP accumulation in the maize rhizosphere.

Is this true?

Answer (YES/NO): YES